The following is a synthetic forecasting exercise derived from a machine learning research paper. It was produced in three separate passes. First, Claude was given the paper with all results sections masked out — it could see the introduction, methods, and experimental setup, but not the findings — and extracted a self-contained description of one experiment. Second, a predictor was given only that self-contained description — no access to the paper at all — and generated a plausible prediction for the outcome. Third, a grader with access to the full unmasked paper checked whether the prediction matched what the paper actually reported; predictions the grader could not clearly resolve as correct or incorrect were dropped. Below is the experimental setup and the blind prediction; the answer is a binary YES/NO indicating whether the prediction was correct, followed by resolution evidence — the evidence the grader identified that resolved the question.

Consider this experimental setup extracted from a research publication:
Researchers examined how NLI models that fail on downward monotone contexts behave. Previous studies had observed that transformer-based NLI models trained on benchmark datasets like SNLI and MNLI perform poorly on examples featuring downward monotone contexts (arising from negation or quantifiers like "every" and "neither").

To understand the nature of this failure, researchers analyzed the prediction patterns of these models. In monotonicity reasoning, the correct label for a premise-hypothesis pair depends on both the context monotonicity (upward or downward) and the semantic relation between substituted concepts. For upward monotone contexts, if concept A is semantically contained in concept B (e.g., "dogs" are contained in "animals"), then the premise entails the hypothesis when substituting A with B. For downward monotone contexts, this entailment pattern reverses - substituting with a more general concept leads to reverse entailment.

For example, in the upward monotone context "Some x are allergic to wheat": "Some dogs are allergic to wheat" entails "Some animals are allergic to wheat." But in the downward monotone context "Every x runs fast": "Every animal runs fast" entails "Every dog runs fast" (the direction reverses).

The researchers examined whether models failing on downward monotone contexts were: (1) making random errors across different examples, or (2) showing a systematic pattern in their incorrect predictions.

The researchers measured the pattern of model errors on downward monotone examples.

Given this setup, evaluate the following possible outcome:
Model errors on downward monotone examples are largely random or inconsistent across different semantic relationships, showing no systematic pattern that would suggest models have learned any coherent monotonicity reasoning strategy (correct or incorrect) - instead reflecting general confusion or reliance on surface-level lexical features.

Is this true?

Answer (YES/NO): NO